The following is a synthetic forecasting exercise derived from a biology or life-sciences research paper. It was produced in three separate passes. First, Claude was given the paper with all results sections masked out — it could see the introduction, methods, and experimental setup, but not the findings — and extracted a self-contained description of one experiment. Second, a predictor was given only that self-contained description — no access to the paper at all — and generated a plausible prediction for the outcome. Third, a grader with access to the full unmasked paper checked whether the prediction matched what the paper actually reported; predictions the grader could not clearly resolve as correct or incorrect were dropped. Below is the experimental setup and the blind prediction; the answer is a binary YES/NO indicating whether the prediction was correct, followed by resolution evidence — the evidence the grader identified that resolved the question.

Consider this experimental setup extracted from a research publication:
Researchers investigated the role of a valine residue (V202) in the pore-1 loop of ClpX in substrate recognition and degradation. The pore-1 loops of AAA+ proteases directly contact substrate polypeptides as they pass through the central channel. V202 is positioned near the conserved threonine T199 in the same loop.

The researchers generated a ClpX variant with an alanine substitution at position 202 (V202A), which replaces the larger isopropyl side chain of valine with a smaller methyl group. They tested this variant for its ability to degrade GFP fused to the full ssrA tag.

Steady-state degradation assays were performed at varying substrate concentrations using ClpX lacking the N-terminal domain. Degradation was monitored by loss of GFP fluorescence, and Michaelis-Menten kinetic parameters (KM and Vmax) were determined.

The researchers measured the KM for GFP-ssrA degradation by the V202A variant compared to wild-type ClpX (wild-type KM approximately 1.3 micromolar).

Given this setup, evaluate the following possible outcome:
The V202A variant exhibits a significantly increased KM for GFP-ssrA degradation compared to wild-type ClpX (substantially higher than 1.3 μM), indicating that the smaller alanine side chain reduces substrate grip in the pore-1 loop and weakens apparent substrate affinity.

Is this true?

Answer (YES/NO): YES